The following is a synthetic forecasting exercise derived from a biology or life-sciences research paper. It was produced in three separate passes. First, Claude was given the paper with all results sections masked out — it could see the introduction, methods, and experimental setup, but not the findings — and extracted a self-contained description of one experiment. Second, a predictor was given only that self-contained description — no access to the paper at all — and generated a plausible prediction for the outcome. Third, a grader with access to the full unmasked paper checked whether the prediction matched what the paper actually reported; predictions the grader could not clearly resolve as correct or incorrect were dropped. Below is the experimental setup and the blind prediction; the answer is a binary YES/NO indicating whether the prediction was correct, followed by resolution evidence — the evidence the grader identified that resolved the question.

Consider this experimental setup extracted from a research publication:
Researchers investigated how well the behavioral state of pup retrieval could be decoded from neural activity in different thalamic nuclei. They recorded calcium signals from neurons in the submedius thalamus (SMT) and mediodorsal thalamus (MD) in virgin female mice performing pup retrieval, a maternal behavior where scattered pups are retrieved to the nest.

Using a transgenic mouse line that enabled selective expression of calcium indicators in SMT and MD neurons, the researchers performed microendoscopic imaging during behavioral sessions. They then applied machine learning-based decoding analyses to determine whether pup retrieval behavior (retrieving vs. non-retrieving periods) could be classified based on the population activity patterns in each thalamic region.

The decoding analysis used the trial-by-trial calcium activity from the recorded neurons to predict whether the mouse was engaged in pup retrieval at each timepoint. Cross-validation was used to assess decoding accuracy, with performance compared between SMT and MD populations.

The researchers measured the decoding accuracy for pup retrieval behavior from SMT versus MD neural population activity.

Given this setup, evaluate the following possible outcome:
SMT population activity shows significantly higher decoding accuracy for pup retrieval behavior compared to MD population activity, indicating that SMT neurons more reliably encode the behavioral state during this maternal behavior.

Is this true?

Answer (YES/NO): YES